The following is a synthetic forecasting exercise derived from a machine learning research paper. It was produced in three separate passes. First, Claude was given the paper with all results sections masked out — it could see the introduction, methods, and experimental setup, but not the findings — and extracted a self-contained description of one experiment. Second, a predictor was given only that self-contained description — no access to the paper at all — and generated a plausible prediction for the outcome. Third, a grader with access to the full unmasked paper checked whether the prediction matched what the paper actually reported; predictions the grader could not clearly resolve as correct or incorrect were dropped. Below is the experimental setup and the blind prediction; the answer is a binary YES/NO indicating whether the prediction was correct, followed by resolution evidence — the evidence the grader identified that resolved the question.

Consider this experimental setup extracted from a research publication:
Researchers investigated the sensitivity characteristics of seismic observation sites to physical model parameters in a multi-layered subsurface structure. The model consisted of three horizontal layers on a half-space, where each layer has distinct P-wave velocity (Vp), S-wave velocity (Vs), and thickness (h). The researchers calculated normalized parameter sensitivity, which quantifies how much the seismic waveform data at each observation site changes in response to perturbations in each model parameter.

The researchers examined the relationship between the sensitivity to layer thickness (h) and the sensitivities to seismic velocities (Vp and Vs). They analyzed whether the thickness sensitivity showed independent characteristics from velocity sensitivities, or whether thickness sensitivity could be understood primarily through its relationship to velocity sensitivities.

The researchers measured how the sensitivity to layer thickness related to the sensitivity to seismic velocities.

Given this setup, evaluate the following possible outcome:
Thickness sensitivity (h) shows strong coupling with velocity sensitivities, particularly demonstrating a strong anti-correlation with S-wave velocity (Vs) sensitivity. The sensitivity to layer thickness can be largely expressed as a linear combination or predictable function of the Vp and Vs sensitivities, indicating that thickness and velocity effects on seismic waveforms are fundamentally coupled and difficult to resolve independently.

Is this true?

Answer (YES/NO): NO